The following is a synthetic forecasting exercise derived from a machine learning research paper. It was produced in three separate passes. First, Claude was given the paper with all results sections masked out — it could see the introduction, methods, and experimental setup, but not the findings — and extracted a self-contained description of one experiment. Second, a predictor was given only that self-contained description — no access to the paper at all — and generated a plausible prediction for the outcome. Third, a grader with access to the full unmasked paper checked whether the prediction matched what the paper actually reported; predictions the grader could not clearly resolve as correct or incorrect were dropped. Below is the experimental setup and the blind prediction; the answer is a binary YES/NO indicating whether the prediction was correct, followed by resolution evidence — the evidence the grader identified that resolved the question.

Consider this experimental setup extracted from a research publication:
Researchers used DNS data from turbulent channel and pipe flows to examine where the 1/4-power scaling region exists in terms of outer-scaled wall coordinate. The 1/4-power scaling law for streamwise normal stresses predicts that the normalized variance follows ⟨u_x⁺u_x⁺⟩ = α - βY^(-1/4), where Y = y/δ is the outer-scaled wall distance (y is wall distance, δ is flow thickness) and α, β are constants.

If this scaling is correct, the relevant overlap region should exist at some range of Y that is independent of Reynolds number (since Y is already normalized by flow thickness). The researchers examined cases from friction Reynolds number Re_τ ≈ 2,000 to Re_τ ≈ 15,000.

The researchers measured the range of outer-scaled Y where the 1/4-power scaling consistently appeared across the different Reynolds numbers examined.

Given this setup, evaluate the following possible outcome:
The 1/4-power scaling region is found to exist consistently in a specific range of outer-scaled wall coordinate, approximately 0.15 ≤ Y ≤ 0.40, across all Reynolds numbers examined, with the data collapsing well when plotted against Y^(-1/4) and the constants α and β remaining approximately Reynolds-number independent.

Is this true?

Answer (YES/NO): NO